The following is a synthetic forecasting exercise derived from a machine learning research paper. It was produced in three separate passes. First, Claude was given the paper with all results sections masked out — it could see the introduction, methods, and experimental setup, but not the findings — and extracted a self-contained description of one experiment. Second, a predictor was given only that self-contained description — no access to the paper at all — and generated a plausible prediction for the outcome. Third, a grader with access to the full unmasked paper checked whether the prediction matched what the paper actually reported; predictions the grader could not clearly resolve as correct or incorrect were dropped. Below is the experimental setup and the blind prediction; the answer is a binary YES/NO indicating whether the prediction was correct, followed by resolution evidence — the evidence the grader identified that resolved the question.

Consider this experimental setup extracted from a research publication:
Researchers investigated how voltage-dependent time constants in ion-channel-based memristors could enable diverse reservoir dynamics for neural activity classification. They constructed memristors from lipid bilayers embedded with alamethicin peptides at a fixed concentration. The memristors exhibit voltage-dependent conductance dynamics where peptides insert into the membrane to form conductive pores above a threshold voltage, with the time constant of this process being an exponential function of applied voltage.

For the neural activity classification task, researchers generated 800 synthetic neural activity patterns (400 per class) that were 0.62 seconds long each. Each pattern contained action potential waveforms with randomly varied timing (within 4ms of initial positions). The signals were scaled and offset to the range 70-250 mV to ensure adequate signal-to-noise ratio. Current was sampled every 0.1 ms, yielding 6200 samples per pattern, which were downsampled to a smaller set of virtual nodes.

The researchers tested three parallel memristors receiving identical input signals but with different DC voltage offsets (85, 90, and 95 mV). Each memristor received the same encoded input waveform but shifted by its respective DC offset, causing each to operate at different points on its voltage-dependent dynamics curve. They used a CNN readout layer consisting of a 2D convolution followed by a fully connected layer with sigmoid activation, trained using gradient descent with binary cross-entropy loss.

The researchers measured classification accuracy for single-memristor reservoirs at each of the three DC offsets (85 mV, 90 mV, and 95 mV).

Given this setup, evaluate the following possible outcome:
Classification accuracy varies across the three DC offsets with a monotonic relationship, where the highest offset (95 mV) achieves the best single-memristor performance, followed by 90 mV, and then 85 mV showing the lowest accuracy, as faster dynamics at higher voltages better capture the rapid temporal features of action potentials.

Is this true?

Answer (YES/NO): YES